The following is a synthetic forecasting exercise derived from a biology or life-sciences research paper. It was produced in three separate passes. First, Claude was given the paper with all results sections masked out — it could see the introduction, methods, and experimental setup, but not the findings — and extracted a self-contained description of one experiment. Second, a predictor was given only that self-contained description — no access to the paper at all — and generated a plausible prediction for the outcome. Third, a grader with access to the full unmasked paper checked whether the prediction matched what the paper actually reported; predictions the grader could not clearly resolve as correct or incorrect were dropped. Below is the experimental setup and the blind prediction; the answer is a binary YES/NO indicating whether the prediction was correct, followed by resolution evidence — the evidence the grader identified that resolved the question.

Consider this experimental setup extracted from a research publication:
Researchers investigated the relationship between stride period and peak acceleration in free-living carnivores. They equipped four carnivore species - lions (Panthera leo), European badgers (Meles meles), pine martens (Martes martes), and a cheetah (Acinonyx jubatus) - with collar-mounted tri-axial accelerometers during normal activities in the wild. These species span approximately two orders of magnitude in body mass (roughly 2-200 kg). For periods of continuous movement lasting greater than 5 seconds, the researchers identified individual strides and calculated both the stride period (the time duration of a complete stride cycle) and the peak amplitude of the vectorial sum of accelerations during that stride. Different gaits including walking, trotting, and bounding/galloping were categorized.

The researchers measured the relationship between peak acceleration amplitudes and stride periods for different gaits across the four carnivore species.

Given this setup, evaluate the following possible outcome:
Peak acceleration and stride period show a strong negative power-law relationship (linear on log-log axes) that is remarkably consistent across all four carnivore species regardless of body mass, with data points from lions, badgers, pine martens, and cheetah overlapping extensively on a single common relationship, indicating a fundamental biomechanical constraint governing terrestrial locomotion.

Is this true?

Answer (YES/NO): NO